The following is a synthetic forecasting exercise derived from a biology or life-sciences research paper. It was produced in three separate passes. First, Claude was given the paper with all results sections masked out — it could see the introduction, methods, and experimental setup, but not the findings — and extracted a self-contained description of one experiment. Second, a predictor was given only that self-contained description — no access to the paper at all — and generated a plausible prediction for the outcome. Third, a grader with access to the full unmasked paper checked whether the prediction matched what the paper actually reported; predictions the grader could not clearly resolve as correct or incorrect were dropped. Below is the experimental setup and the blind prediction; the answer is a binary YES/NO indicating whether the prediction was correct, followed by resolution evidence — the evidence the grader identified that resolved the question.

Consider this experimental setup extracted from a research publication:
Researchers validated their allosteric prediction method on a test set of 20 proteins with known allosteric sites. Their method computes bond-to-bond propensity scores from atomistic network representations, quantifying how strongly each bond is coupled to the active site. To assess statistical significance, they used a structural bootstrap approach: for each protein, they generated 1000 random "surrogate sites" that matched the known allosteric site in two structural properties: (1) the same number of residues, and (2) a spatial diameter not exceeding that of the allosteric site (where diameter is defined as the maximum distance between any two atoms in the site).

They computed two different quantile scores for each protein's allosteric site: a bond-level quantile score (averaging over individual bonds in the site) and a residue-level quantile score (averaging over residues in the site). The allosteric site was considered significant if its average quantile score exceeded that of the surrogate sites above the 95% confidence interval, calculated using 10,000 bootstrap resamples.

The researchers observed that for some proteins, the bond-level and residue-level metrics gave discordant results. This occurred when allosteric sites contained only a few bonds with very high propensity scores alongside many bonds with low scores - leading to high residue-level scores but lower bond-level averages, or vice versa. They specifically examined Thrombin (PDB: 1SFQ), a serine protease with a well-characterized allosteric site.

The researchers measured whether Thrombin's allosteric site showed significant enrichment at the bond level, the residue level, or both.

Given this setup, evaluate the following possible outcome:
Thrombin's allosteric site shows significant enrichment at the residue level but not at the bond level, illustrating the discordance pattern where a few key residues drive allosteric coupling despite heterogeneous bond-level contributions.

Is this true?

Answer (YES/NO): YES